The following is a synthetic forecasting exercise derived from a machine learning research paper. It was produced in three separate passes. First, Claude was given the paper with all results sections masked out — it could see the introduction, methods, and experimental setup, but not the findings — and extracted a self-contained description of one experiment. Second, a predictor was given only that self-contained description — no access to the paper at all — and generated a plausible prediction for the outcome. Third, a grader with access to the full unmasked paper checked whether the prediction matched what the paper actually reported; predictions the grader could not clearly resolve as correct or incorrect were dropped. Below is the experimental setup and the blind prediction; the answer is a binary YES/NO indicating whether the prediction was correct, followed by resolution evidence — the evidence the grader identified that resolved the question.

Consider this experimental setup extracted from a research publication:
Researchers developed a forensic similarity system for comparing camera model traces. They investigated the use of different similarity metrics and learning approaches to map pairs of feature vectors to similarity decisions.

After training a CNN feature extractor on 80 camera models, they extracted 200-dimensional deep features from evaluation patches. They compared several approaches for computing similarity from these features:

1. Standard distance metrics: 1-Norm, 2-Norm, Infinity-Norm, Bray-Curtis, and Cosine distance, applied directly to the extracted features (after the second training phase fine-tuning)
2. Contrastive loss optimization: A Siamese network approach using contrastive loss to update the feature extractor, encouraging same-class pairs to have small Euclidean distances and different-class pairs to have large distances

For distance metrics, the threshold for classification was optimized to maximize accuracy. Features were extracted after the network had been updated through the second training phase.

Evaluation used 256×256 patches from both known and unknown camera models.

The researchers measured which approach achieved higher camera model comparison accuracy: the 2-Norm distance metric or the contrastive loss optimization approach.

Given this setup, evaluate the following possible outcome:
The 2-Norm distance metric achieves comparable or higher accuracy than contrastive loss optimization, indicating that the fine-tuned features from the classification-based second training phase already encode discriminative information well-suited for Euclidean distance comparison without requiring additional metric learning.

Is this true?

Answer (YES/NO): YES